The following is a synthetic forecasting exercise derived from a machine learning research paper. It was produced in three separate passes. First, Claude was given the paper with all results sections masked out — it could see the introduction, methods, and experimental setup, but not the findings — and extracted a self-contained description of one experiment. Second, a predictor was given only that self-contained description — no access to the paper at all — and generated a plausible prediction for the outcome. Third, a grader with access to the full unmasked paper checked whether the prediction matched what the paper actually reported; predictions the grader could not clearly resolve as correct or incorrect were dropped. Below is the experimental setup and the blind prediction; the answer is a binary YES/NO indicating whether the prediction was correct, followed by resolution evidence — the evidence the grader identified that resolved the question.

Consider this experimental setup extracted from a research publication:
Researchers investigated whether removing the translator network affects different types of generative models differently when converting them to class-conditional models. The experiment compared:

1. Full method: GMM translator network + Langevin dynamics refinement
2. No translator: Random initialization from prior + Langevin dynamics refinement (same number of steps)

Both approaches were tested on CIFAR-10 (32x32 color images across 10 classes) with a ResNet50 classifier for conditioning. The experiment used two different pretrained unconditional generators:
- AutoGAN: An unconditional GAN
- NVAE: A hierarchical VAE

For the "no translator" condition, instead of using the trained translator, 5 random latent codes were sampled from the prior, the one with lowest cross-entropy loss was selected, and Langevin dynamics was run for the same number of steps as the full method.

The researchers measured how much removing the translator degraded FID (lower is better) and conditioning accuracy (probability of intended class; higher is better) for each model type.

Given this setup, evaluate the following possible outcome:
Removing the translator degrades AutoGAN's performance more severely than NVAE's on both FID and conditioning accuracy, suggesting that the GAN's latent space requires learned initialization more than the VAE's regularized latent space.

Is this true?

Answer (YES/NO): NO